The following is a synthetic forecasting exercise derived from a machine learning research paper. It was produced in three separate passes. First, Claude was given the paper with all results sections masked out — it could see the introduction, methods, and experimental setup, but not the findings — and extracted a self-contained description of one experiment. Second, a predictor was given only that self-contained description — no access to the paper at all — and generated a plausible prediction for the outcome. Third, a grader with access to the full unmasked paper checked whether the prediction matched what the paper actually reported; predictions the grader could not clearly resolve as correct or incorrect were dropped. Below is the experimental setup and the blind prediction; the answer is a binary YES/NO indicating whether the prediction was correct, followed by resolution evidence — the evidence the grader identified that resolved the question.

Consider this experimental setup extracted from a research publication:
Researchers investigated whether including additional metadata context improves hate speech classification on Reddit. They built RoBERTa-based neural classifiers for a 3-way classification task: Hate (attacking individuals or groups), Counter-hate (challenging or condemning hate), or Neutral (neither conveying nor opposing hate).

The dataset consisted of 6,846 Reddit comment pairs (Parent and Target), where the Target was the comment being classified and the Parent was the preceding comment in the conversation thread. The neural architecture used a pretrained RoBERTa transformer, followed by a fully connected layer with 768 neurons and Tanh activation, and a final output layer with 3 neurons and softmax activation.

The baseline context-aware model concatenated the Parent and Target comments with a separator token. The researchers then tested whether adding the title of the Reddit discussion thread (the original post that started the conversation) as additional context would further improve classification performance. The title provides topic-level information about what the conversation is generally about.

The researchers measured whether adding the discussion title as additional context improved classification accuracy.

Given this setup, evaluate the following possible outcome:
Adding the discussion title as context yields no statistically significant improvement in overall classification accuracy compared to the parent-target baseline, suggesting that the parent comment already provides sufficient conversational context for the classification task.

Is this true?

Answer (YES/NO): YES